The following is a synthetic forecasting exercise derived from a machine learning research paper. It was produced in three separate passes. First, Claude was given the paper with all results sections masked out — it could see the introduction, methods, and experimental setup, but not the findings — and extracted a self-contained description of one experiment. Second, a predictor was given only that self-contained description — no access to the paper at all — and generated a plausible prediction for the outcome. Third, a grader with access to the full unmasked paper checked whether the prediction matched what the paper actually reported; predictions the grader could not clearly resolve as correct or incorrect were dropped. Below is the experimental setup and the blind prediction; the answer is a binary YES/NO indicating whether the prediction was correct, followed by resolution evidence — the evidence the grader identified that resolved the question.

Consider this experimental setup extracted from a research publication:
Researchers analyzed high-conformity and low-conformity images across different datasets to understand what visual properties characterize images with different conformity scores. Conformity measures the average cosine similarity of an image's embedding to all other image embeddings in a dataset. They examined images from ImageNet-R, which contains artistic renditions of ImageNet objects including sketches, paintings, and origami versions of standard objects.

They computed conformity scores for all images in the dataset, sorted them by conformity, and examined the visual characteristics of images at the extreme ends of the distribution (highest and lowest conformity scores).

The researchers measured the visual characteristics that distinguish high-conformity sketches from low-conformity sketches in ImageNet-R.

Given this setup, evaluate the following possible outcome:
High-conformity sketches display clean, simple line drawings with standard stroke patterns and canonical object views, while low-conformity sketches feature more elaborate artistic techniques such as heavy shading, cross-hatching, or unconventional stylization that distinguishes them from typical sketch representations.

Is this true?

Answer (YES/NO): NO